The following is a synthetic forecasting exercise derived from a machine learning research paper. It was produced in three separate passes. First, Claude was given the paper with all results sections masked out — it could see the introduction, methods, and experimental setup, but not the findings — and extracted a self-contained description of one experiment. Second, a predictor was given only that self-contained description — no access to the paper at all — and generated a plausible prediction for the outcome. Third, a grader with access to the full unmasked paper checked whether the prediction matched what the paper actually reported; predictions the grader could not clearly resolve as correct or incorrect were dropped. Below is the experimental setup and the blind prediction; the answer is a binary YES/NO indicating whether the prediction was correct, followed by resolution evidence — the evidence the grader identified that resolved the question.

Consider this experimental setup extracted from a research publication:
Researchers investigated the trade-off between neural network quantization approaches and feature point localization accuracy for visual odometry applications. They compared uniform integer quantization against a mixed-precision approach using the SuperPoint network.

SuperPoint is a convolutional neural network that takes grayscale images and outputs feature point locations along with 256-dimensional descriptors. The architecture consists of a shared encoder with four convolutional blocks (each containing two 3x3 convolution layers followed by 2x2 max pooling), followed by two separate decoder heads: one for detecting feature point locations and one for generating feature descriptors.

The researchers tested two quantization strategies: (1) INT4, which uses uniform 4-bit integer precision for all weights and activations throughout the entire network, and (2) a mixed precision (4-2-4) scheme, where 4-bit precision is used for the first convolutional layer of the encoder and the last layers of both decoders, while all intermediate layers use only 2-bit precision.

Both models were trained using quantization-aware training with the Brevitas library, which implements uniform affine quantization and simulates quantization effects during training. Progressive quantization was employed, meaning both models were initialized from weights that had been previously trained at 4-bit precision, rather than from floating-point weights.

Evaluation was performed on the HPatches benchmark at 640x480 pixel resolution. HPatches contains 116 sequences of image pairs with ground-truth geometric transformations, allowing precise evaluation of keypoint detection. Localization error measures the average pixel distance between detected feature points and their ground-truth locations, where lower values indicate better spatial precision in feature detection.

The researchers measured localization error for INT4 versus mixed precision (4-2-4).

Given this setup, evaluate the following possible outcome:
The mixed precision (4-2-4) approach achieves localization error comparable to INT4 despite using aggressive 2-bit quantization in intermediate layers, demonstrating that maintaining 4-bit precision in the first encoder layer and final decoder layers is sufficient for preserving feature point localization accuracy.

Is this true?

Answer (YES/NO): NO